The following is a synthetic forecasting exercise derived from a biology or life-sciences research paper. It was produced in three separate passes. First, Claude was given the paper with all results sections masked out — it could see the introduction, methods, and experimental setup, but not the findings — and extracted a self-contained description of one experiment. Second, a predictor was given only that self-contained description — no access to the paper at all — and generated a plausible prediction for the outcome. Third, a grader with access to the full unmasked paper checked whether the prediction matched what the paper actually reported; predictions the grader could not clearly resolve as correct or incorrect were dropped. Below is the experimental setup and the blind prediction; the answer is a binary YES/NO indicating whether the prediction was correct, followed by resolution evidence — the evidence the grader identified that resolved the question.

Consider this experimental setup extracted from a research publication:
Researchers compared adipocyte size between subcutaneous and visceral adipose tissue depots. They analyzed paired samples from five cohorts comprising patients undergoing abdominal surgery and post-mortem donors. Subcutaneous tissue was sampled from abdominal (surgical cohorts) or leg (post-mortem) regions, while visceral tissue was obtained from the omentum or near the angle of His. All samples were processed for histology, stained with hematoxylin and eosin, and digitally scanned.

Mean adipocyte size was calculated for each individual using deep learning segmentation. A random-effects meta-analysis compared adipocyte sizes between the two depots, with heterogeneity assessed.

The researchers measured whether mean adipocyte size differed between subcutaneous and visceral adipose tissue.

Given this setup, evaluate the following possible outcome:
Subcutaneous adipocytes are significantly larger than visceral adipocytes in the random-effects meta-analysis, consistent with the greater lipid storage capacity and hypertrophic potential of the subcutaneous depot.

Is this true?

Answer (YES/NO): YES